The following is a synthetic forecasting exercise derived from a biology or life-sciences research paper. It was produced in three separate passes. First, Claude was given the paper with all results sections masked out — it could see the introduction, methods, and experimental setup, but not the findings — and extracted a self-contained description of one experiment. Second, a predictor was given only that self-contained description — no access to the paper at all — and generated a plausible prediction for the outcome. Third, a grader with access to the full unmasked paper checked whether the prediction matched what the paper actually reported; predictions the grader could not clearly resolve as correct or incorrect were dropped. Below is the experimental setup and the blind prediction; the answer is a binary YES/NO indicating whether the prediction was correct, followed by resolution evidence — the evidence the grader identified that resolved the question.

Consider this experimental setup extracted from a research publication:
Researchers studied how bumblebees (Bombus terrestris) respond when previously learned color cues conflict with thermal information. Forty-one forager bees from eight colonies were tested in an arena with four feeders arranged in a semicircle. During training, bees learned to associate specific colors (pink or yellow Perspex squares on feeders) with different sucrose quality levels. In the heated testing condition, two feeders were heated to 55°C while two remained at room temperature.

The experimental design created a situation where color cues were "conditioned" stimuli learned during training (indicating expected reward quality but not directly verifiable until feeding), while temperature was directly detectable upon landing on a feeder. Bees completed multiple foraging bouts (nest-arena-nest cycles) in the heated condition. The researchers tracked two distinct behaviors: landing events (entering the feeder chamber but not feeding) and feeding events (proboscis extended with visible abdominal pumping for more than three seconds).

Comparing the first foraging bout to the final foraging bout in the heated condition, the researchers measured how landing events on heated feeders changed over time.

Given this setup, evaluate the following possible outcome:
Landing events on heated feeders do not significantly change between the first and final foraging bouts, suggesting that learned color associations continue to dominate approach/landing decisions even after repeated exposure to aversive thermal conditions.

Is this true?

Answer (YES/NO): NO